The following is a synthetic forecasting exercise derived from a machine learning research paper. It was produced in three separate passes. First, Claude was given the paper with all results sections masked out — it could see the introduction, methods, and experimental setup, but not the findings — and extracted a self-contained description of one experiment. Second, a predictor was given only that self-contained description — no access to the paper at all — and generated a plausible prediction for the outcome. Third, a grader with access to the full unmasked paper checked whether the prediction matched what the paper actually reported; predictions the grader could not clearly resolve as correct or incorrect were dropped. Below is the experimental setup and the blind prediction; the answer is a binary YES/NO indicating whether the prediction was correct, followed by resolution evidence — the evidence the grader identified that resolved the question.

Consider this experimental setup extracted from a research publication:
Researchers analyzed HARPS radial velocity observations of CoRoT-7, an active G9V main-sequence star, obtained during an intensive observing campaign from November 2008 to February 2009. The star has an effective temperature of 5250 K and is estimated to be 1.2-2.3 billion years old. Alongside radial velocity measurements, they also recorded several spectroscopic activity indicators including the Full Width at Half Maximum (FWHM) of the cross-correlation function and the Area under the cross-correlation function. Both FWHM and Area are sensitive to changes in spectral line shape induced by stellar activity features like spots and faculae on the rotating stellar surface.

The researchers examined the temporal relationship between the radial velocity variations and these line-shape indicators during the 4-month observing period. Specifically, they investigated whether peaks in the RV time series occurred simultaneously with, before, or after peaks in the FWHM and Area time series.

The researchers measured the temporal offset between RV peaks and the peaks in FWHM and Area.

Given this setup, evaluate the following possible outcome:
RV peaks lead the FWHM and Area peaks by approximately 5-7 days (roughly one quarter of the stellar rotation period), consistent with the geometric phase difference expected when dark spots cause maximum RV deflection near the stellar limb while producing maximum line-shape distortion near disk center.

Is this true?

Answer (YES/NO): NO